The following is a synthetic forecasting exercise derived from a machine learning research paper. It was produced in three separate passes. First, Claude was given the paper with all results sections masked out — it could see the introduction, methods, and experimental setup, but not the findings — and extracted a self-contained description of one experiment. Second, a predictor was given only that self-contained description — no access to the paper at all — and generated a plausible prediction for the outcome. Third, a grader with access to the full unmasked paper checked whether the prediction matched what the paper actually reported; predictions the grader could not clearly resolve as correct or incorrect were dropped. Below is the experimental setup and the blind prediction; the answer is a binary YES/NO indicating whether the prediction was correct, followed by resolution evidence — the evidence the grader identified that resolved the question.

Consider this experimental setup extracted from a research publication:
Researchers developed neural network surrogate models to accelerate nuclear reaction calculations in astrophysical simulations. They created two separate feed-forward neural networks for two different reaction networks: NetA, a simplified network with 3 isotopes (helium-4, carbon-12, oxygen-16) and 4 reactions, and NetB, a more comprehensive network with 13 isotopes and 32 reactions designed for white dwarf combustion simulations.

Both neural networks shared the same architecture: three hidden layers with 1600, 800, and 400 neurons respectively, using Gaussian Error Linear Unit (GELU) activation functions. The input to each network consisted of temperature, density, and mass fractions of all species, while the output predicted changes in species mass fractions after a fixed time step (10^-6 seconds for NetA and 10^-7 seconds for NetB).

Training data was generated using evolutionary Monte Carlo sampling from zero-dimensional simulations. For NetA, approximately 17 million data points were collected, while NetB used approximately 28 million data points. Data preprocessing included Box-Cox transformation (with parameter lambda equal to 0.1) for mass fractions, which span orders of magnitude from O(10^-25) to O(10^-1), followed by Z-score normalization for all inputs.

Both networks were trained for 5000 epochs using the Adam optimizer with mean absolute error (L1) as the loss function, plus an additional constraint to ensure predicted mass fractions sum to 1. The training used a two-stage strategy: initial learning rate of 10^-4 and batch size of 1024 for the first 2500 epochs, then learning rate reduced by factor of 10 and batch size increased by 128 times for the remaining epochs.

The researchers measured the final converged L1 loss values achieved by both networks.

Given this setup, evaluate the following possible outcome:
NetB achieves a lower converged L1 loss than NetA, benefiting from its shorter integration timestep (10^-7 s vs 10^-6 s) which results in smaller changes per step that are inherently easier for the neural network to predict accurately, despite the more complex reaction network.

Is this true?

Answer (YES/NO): NO